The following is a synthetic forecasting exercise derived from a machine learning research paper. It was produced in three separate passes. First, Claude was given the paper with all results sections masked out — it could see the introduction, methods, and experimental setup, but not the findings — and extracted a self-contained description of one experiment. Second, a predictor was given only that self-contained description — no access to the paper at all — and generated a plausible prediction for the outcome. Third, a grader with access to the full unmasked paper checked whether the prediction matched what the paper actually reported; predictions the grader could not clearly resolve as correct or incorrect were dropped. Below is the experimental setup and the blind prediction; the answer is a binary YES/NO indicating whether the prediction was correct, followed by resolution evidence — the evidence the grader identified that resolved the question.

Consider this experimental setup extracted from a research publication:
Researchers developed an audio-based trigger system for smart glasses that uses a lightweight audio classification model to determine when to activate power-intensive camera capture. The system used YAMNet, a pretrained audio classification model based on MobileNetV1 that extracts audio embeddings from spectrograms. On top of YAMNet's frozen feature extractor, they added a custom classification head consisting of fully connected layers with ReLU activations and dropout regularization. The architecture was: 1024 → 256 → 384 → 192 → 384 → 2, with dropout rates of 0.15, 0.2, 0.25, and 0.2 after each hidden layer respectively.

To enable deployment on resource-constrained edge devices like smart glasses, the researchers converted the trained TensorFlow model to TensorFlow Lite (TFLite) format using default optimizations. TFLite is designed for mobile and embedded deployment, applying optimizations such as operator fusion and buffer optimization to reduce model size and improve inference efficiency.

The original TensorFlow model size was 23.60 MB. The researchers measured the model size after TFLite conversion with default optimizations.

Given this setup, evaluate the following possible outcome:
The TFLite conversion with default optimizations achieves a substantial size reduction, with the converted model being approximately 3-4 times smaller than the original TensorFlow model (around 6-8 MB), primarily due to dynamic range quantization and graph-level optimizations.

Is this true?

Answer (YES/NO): NO